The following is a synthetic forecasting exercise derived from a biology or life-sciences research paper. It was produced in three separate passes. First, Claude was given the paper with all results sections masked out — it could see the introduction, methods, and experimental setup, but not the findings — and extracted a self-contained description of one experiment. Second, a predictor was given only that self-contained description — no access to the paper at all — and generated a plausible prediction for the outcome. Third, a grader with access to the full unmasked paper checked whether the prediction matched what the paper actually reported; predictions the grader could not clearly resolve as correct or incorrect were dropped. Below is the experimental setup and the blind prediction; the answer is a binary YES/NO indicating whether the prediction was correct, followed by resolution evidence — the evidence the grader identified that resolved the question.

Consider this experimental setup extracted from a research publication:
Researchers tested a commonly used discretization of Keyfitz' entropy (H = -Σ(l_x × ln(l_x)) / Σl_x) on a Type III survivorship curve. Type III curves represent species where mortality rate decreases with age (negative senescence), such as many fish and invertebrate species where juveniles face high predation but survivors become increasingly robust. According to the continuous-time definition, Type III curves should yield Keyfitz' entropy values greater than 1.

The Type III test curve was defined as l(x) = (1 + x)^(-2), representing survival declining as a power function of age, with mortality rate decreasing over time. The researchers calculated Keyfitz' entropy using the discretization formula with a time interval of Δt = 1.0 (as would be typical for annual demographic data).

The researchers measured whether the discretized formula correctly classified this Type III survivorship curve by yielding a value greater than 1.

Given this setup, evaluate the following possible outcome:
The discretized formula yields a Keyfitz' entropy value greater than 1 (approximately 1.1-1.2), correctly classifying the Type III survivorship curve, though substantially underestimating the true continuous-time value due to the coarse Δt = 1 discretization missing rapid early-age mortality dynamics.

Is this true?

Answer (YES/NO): NO